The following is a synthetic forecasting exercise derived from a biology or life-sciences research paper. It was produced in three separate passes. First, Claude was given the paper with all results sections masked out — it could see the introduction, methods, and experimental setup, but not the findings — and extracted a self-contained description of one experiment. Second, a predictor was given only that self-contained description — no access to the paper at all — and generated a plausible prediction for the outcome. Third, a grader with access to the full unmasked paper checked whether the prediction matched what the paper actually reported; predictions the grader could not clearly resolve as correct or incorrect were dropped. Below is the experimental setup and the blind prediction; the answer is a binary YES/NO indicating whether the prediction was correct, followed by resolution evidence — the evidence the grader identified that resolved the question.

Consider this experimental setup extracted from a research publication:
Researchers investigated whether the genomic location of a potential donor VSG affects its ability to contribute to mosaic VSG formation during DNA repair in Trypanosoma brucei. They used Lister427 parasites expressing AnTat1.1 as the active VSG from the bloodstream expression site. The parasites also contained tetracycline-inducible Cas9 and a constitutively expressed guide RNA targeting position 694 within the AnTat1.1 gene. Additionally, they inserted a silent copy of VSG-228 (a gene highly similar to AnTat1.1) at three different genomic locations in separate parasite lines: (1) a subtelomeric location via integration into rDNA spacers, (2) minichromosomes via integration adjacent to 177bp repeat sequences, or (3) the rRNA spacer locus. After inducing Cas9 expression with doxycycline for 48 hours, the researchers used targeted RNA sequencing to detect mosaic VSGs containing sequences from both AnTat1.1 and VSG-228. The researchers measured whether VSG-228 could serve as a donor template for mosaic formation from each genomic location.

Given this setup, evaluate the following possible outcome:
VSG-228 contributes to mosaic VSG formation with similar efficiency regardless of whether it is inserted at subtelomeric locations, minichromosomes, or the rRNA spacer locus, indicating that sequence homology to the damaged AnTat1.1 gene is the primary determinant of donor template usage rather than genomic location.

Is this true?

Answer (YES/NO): YES